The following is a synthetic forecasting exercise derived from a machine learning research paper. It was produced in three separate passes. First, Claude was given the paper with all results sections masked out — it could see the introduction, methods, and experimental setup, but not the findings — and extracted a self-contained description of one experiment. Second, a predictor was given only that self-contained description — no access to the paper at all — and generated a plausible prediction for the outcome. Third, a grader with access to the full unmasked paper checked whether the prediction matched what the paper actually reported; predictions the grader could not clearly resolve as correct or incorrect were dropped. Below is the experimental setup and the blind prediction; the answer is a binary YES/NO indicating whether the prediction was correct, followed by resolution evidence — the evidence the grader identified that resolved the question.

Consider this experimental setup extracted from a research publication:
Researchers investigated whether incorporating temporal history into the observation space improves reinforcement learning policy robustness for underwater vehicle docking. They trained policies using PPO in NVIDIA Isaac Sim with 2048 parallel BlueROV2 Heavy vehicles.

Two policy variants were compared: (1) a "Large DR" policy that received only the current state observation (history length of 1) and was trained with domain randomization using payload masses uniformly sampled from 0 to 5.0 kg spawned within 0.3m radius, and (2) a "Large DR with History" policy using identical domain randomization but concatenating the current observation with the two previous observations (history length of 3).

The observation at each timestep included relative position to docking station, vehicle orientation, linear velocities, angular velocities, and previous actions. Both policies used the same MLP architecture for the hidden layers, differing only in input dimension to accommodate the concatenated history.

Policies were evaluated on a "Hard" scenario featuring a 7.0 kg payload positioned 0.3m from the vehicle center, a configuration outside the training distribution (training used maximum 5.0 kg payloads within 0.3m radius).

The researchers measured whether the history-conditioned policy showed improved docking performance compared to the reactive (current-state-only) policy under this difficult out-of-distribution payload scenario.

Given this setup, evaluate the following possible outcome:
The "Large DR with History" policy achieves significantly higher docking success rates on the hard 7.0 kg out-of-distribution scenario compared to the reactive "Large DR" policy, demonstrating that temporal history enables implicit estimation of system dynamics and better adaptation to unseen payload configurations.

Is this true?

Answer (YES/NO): NO